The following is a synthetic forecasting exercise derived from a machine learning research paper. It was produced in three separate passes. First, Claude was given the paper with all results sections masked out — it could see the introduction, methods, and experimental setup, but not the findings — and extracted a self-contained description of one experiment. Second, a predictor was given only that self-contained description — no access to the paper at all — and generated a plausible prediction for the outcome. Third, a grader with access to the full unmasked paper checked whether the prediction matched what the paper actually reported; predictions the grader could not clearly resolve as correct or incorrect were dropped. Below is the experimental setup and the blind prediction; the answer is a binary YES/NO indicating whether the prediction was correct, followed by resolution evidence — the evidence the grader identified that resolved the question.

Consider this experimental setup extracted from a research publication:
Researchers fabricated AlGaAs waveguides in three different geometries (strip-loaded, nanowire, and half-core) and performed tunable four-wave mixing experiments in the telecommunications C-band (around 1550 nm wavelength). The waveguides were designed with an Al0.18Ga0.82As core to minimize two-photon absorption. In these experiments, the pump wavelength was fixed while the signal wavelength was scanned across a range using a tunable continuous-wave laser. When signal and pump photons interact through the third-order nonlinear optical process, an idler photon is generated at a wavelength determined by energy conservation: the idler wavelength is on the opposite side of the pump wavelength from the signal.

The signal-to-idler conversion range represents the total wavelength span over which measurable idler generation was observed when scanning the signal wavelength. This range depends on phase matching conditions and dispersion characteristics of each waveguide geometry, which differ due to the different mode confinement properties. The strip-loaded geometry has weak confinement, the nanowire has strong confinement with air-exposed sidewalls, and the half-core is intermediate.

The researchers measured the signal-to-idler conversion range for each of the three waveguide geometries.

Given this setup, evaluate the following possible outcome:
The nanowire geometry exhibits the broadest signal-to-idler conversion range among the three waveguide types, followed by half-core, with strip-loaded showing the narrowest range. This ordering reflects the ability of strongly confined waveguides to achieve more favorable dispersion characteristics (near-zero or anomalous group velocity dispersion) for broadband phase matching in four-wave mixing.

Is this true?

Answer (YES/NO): NO